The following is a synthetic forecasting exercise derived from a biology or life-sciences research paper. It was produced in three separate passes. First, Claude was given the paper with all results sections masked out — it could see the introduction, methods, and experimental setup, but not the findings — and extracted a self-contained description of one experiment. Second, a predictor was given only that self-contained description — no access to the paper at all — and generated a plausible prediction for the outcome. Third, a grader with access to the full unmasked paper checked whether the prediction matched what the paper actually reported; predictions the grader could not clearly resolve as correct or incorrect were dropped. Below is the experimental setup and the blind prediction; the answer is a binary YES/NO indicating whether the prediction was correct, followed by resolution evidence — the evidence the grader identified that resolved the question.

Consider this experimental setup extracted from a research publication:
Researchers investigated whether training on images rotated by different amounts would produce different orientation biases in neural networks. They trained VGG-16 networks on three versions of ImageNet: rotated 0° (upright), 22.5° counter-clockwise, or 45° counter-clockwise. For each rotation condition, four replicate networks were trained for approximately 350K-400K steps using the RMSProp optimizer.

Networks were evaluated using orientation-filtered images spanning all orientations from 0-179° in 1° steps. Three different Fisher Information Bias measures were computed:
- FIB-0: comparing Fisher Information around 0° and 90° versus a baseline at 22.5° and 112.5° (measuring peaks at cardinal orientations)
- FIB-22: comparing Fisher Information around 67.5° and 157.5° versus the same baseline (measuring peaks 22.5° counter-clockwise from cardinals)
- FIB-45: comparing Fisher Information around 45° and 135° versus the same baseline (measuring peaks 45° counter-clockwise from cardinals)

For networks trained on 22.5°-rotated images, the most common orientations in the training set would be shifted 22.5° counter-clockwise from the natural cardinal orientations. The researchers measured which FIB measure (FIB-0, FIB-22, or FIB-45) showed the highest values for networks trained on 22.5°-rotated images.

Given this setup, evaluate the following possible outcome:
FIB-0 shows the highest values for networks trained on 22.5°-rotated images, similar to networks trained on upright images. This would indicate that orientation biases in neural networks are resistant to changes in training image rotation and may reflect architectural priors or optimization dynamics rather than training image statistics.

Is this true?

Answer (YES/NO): NO